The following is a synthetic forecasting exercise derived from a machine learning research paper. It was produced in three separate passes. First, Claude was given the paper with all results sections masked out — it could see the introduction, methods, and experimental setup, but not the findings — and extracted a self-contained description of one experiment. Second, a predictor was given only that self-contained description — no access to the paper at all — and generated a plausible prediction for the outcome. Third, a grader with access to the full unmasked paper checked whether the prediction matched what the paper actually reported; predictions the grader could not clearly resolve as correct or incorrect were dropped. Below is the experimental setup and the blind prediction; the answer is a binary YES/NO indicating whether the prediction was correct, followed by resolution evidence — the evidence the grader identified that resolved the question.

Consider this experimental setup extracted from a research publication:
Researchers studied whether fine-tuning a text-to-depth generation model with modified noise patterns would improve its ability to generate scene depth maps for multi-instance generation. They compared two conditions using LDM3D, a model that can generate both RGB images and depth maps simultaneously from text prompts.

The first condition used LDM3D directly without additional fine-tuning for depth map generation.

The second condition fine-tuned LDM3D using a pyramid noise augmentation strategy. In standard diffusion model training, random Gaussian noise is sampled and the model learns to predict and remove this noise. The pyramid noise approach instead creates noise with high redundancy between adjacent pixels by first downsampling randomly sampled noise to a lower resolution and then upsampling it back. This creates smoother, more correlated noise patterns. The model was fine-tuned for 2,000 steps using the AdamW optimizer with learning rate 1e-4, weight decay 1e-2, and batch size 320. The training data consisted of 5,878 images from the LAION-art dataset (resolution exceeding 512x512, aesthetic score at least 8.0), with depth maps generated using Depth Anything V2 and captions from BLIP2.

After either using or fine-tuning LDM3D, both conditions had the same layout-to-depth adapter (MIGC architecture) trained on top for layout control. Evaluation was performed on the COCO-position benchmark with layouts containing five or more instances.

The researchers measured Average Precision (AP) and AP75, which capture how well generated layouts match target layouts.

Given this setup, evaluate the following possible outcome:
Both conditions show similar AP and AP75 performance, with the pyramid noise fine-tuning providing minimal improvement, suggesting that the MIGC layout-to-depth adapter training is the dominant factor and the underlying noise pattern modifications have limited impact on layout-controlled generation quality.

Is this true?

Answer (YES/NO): NO